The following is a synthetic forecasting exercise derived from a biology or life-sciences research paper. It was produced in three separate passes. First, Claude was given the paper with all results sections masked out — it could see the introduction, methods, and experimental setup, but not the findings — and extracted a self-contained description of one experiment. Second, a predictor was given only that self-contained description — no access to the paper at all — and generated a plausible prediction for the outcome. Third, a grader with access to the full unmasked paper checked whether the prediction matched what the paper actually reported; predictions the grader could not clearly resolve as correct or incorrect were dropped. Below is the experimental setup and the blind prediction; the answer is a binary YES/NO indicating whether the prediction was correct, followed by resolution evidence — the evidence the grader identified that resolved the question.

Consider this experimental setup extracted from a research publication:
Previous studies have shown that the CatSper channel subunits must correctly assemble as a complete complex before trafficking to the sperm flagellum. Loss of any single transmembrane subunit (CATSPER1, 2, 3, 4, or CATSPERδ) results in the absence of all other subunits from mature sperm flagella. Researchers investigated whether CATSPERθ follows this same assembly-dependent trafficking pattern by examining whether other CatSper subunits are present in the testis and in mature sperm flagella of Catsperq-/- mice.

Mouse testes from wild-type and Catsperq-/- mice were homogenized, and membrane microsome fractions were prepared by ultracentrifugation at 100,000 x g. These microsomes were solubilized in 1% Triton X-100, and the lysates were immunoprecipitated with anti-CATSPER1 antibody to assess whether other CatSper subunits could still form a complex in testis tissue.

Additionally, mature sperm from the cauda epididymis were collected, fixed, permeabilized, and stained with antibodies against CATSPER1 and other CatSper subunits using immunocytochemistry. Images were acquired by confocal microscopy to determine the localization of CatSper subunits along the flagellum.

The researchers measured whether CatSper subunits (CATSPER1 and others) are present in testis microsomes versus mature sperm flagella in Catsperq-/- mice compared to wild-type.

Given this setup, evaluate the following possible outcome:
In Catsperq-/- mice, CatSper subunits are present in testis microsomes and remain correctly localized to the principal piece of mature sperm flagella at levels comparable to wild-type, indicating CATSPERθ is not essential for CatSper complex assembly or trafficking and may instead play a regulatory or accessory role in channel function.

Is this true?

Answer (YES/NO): NO